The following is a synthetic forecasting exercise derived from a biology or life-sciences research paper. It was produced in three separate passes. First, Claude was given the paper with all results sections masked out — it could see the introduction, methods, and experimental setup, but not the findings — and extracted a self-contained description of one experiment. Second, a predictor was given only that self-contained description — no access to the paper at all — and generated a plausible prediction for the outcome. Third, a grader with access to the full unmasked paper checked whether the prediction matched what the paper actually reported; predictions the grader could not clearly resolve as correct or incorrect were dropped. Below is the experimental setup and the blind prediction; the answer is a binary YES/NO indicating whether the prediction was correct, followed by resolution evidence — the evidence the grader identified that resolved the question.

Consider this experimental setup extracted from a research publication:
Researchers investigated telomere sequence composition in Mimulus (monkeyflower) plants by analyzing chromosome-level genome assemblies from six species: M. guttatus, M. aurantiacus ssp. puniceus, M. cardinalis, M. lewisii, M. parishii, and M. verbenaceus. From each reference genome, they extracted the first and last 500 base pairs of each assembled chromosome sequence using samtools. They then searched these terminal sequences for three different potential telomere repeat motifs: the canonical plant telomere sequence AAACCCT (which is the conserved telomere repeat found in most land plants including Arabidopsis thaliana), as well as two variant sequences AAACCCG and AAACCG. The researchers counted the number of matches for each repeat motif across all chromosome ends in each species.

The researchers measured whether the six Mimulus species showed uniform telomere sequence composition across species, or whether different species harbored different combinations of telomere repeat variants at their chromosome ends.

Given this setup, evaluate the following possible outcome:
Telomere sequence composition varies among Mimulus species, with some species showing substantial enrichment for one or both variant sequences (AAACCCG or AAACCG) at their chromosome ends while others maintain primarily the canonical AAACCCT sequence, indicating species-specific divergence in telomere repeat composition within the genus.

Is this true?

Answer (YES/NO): YES